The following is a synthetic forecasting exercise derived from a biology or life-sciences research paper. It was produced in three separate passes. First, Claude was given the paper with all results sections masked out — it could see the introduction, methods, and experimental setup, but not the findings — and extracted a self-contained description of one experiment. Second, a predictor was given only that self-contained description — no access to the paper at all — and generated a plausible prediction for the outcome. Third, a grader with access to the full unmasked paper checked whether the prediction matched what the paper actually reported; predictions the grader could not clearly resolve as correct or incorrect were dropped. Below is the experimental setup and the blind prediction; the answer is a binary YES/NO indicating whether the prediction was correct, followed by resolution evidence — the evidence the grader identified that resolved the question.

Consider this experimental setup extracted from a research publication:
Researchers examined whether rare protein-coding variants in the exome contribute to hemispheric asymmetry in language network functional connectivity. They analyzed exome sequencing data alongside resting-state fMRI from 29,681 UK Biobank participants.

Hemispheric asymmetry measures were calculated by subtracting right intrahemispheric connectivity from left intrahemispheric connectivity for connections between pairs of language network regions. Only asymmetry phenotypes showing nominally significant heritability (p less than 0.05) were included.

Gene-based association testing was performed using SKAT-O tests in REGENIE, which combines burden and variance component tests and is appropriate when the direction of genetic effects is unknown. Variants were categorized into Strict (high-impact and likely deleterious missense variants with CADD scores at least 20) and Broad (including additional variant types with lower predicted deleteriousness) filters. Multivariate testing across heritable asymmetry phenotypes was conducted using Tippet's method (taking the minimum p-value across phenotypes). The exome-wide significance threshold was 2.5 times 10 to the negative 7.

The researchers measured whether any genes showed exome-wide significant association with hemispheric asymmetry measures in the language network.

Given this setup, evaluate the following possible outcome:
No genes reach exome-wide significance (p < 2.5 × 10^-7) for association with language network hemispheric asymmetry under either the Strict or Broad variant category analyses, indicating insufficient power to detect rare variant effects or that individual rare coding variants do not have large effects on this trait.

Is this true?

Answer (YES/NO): NO